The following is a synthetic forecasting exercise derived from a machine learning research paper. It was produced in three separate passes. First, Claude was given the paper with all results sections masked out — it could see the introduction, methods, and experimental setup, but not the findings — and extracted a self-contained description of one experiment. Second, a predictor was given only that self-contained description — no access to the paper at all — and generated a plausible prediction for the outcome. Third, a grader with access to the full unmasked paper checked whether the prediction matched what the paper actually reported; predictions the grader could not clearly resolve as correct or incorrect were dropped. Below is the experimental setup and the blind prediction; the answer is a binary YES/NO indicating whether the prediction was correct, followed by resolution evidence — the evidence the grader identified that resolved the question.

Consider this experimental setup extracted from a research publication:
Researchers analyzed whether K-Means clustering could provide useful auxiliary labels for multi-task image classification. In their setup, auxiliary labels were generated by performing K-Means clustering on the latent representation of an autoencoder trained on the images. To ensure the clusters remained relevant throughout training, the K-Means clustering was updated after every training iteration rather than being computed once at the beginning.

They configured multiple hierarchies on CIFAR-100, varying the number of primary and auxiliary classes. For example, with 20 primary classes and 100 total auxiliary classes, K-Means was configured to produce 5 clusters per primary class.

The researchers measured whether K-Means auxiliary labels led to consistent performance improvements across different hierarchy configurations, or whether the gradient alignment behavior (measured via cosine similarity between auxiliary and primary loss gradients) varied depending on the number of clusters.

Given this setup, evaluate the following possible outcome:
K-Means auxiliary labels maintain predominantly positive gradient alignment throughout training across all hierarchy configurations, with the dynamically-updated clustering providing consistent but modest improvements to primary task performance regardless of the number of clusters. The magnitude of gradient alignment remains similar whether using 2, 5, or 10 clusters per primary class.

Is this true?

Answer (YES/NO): NO